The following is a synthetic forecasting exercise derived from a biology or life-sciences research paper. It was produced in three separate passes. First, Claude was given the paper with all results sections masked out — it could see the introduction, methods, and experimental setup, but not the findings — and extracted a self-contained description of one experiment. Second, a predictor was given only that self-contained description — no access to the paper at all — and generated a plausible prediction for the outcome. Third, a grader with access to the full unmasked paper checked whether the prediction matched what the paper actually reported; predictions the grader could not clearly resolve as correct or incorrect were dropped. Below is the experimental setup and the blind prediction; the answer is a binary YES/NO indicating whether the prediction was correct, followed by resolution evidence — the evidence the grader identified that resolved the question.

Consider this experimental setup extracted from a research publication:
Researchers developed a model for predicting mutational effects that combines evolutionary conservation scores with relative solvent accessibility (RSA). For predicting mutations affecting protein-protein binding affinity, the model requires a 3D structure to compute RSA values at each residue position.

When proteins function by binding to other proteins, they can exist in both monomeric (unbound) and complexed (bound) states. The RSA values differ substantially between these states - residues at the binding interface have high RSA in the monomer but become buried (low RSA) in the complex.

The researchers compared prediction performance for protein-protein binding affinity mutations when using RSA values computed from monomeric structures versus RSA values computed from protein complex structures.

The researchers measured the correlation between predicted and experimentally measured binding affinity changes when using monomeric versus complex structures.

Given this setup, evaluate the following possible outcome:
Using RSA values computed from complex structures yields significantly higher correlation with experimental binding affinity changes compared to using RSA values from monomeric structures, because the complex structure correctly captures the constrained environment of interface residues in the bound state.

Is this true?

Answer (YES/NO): YES